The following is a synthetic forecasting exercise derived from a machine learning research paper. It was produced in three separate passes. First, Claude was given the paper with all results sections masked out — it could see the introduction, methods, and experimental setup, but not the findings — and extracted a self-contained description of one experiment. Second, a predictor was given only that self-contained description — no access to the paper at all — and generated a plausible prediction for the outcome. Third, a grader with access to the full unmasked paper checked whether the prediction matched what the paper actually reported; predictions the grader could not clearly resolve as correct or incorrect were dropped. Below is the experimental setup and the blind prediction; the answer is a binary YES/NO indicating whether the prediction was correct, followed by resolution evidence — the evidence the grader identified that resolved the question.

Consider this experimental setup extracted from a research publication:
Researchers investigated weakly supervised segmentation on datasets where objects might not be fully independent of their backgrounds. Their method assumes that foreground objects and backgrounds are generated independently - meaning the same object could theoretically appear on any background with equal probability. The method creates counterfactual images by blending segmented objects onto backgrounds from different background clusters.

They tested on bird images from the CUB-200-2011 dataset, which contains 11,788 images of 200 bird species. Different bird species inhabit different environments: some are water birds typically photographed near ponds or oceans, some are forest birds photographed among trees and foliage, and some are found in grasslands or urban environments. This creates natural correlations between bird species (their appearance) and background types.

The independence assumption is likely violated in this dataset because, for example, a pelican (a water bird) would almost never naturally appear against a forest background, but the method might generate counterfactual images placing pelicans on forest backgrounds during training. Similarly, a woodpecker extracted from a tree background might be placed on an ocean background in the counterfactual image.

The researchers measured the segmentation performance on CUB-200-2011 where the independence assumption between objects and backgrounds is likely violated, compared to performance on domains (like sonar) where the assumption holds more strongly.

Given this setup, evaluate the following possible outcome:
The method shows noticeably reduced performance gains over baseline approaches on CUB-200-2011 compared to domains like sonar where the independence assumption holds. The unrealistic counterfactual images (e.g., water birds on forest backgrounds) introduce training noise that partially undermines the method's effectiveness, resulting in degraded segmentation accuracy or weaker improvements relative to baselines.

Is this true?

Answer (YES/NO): YES